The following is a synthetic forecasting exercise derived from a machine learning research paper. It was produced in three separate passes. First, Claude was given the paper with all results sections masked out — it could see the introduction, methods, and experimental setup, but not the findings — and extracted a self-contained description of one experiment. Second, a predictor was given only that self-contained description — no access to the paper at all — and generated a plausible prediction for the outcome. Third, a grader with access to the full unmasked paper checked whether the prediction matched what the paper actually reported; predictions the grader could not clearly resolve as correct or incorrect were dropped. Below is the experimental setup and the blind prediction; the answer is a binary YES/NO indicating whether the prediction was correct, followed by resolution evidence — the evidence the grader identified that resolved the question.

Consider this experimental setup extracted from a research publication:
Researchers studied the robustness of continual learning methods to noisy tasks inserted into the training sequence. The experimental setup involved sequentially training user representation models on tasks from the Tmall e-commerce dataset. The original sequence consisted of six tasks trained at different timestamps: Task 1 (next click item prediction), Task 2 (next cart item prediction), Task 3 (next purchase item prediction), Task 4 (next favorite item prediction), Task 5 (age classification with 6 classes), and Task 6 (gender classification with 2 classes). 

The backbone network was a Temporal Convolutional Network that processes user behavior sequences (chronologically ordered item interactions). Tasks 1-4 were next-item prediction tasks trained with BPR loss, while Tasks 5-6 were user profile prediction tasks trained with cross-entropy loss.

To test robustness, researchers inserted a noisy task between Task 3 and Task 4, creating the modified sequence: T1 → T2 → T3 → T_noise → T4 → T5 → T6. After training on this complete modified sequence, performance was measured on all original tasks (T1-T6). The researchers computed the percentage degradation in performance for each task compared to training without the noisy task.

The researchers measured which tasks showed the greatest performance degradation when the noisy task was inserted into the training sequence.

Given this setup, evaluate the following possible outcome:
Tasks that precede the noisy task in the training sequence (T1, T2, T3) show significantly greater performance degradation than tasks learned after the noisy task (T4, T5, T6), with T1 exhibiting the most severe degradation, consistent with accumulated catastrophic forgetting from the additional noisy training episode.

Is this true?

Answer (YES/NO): NO